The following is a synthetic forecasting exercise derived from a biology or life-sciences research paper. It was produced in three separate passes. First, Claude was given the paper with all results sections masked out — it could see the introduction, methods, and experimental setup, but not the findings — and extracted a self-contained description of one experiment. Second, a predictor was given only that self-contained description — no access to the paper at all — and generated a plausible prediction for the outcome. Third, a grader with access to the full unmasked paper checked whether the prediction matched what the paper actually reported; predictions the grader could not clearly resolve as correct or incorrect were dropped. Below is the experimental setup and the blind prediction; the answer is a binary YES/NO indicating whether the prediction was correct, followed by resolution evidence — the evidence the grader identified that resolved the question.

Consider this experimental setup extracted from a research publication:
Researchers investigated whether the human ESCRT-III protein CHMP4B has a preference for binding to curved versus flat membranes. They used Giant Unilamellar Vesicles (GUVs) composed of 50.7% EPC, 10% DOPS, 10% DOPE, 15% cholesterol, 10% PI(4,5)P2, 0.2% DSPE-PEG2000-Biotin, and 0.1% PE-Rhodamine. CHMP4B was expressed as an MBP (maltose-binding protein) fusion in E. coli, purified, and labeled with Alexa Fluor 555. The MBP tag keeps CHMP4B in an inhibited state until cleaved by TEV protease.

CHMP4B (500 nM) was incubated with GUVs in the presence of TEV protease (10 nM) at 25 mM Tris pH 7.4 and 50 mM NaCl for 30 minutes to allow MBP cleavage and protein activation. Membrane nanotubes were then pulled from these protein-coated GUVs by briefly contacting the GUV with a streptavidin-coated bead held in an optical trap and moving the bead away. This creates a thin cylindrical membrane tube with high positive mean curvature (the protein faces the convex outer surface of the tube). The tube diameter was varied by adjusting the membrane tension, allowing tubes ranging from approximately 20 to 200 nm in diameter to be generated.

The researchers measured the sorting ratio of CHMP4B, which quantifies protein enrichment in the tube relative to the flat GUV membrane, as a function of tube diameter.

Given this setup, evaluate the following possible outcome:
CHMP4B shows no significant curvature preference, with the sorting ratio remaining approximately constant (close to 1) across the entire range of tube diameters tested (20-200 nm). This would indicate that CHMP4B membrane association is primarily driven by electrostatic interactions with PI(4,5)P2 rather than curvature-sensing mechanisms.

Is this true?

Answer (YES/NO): YES